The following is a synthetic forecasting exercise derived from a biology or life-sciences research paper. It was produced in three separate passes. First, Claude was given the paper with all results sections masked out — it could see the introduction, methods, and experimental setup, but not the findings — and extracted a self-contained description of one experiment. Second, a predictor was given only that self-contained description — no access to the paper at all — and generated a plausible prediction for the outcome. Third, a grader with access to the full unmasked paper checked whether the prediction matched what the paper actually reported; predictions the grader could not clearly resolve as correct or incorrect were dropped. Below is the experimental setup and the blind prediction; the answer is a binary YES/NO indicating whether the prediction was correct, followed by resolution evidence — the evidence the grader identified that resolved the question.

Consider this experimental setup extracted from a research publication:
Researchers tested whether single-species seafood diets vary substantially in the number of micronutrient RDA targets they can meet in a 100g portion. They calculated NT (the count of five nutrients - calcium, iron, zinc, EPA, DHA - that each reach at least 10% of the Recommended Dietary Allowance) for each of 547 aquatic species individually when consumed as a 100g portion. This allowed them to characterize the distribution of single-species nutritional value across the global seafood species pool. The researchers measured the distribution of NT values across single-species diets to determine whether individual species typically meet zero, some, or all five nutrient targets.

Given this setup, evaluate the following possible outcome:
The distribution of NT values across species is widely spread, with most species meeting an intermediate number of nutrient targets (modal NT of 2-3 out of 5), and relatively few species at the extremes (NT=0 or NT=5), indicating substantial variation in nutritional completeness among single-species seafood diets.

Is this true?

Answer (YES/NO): NO